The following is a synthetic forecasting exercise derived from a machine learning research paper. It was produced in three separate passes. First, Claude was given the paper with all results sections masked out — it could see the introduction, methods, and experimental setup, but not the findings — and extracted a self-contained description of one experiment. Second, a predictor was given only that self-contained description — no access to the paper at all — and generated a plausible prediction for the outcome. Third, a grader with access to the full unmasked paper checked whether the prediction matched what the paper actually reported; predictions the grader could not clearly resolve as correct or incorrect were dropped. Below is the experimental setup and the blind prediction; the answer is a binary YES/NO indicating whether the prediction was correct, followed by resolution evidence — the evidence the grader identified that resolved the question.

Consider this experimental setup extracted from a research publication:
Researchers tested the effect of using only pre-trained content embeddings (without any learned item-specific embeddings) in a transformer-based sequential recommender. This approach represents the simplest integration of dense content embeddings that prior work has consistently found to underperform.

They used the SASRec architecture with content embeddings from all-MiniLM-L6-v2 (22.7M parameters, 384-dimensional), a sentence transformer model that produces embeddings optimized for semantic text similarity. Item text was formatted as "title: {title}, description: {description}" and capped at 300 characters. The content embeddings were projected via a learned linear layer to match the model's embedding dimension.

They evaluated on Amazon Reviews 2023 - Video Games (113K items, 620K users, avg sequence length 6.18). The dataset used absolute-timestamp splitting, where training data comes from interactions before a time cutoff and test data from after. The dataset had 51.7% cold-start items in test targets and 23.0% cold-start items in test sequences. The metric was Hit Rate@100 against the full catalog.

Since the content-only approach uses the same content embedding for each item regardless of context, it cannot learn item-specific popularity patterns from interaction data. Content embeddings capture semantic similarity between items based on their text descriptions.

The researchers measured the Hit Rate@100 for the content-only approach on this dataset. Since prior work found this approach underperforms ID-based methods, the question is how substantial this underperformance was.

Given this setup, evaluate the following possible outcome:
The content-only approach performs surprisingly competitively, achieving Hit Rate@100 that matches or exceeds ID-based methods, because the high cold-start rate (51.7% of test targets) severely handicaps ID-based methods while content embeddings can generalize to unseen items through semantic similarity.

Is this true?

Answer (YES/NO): NO